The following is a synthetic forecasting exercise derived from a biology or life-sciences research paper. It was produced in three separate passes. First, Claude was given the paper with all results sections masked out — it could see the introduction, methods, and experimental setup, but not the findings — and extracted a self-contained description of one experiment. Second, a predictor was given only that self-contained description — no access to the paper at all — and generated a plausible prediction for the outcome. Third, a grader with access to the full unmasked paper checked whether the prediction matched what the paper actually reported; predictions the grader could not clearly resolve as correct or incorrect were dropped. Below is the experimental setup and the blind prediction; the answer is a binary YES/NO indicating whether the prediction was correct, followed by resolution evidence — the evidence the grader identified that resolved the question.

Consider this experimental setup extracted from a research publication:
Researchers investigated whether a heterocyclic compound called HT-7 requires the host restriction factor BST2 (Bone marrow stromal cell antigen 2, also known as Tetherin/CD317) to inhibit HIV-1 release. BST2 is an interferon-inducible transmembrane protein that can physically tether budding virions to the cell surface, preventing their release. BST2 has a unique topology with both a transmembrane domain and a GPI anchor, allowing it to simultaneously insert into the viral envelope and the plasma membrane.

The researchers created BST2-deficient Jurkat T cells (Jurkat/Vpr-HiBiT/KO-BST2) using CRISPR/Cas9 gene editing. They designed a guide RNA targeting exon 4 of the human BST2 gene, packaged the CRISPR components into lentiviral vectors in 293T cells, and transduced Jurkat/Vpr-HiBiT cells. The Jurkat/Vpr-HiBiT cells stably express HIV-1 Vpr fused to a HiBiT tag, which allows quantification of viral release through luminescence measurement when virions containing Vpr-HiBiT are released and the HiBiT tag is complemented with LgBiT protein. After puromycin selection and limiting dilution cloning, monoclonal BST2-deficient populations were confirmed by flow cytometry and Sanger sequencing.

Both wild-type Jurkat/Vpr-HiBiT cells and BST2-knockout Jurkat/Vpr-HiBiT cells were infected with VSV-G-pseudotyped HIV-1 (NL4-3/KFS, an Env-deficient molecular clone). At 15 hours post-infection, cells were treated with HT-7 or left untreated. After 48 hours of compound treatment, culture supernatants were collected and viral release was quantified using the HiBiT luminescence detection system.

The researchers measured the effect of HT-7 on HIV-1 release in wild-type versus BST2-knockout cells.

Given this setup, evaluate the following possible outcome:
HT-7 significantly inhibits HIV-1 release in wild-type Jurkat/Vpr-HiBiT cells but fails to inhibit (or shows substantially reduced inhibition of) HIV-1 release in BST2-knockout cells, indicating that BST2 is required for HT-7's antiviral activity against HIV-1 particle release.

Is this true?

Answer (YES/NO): YES